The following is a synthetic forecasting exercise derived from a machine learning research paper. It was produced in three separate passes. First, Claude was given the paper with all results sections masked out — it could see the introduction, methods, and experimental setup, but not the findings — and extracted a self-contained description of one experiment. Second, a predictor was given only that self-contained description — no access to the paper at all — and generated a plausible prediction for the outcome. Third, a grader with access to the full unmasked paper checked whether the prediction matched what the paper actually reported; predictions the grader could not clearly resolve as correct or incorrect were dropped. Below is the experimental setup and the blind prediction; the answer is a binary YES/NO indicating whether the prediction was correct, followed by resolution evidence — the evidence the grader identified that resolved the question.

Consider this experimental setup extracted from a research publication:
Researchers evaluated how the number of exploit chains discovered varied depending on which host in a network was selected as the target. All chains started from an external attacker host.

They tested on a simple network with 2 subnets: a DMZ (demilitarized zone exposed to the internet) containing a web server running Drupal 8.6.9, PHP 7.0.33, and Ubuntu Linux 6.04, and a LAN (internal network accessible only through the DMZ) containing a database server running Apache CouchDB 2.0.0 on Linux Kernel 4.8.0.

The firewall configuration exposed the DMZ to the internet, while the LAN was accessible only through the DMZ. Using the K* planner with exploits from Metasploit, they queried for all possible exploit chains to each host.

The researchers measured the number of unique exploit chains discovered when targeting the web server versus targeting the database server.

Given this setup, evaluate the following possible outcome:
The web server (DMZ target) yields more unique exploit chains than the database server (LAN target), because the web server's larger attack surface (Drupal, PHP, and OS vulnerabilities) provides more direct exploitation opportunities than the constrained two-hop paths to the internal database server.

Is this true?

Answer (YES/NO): NO